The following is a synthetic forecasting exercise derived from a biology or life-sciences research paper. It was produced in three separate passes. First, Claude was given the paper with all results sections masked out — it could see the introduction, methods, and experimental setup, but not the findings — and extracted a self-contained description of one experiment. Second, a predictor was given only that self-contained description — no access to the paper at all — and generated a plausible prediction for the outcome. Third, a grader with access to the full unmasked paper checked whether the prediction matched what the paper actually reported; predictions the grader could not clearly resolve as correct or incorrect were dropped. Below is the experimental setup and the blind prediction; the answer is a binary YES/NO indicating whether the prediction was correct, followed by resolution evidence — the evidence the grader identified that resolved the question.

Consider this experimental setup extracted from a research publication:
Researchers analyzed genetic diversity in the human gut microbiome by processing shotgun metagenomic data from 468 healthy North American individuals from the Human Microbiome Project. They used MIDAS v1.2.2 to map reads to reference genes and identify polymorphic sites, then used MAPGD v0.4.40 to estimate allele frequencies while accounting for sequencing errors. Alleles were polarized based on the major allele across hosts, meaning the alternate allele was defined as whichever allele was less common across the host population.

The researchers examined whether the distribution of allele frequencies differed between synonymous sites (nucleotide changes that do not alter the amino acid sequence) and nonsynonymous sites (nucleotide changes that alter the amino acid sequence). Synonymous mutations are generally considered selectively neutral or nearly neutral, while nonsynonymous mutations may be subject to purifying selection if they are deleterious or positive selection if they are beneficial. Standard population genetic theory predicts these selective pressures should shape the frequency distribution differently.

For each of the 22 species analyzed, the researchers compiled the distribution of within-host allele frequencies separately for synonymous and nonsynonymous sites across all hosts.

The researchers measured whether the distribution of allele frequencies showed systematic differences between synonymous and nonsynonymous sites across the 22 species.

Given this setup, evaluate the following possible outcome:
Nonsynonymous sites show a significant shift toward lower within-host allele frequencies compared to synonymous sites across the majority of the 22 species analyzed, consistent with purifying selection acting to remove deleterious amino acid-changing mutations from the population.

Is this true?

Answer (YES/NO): NO